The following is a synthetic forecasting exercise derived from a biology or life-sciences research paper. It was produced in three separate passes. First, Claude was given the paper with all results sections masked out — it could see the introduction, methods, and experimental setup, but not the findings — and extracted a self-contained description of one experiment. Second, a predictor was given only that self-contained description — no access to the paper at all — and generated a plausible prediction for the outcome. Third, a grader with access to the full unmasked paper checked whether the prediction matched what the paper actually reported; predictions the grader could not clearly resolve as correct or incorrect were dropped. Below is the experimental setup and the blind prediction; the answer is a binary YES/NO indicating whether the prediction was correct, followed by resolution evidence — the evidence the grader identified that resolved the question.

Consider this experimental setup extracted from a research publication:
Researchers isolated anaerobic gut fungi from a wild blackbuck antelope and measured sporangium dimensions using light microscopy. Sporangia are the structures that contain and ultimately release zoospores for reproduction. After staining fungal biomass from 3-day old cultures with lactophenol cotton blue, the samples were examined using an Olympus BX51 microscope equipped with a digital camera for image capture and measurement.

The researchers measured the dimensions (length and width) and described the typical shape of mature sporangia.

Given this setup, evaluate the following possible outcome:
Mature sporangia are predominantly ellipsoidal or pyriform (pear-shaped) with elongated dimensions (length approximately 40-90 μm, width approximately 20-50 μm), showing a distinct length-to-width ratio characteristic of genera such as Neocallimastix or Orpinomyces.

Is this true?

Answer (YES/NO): NO